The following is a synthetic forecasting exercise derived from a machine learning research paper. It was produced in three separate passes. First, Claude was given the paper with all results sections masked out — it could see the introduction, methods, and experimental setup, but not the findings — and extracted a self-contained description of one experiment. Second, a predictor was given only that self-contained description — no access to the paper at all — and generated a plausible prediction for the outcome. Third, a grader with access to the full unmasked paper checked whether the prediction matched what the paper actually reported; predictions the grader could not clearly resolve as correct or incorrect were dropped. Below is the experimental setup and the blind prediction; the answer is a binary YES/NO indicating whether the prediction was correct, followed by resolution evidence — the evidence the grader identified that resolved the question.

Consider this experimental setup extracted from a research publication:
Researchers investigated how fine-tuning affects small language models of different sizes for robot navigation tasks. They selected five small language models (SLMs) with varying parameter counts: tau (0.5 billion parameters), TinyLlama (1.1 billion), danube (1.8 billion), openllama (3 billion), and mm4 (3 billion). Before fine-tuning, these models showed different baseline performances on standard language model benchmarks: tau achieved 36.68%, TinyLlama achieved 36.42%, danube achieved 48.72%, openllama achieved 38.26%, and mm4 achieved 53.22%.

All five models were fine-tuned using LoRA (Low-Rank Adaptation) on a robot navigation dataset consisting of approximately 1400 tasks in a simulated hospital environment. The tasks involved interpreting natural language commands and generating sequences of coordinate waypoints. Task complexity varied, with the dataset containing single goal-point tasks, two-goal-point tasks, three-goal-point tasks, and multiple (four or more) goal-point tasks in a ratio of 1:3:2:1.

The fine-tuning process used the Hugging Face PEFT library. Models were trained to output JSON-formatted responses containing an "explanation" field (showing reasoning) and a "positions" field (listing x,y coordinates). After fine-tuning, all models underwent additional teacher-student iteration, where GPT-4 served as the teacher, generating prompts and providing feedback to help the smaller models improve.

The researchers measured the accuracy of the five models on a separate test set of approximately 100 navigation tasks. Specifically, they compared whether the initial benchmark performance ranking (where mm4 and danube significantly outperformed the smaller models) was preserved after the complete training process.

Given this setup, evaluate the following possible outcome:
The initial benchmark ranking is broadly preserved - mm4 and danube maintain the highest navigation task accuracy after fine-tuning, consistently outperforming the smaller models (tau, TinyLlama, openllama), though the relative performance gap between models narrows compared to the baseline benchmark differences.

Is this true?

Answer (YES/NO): NO